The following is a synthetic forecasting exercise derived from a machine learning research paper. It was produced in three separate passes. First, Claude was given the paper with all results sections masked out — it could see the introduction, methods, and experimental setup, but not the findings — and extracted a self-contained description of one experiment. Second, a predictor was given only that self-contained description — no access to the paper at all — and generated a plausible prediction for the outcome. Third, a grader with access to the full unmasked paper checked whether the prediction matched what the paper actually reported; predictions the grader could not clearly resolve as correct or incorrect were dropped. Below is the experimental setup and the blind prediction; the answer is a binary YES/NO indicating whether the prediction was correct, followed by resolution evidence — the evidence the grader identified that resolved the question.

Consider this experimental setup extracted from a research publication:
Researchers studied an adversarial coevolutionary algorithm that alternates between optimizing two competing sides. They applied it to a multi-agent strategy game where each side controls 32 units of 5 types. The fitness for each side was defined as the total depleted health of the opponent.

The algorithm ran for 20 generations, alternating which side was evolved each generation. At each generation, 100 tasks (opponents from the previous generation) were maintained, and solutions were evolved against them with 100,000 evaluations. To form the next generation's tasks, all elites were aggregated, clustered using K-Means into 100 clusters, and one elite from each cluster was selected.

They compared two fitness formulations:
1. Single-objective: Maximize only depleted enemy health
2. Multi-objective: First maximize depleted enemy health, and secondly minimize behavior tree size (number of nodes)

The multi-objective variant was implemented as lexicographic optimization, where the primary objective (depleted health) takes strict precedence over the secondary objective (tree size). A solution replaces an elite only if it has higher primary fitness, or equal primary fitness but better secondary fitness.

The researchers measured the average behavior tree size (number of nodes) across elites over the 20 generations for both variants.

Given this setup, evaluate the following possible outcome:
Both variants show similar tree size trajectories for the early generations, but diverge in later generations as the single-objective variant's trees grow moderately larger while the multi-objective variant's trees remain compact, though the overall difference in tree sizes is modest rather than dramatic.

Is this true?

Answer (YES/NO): NO